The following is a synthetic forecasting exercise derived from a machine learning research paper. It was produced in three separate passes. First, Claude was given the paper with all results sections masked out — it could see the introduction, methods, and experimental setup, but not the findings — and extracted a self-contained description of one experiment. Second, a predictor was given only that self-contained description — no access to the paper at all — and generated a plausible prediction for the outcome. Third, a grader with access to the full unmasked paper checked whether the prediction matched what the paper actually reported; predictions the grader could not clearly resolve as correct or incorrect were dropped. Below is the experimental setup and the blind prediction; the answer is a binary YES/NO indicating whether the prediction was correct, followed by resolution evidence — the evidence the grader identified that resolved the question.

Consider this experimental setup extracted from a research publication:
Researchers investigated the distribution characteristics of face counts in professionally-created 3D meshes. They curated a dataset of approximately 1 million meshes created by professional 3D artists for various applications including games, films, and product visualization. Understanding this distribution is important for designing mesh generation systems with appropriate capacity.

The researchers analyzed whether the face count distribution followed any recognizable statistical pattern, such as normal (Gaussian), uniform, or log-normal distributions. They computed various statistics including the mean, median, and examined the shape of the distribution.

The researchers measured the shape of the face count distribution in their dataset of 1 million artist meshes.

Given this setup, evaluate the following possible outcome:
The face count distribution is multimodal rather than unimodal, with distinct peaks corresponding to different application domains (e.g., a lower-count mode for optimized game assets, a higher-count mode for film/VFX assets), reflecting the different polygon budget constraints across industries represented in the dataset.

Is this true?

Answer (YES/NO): NO